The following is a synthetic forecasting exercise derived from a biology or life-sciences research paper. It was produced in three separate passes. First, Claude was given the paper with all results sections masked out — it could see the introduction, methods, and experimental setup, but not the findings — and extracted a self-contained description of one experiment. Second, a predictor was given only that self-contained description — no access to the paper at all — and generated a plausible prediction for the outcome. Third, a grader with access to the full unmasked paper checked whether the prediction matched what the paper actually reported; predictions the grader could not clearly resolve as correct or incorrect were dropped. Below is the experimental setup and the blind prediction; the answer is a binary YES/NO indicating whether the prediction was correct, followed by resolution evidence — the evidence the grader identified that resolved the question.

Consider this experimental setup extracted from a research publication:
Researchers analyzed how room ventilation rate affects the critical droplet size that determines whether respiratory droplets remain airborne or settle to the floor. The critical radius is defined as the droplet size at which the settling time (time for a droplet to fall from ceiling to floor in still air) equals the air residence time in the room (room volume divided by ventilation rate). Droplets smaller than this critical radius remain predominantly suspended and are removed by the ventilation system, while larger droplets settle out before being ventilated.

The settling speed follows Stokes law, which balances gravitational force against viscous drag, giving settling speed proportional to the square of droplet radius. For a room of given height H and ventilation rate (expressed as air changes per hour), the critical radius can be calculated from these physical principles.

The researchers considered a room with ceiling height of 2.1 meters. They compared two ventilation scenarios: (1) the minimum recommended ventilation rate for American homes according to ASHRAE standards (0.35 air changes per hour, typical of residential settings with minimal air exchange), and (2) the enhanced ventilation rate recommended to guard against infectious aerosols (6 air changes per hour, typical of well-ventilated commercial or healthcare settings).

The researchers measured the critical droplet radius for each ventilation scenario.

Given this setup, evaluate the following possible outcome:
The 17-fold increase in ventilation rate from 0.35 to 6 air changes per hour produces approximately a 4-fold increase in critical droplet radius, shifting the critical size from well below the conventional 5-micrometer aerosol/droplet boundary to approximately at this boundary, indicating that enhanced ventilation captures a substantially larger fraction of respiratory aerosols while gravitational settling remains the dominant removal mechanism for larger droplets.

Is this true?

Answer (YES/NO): YES